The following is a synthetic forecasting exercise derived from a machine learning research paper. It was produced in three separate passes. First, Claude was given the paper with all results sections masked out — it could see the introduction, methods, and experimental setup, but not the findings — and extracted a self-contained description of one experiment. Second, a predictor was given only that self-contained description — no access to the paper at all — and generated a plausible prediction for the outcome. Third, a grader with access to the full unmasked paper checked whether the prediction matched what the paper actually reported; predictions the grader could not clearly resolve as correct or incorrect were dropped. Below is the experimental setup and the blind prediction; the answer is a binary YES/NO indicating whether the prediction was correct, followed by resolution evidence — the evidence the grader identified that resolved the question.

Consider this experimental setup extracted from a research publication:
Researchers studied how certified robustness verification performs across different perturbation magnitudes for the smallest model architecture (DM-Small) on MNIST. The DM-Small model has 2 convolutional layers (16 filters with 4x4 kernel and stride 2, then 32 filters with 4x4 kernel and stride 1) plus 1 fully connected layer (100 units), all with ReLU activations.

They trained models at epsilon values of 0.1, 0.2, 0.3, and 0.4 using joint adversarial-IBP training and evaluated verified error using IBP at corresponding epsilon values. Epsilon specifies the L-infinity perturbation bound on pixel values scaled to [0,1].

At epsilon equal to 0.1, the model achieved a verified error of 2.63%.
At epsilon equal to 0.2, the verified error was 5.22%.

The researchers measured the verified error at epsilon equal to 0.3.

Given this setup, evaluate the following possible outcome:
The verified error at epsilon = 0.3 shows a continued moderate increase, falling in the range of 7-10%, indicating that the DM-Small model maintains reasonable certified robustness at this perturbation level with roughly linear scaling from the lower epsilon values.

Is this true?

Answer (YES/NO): YES